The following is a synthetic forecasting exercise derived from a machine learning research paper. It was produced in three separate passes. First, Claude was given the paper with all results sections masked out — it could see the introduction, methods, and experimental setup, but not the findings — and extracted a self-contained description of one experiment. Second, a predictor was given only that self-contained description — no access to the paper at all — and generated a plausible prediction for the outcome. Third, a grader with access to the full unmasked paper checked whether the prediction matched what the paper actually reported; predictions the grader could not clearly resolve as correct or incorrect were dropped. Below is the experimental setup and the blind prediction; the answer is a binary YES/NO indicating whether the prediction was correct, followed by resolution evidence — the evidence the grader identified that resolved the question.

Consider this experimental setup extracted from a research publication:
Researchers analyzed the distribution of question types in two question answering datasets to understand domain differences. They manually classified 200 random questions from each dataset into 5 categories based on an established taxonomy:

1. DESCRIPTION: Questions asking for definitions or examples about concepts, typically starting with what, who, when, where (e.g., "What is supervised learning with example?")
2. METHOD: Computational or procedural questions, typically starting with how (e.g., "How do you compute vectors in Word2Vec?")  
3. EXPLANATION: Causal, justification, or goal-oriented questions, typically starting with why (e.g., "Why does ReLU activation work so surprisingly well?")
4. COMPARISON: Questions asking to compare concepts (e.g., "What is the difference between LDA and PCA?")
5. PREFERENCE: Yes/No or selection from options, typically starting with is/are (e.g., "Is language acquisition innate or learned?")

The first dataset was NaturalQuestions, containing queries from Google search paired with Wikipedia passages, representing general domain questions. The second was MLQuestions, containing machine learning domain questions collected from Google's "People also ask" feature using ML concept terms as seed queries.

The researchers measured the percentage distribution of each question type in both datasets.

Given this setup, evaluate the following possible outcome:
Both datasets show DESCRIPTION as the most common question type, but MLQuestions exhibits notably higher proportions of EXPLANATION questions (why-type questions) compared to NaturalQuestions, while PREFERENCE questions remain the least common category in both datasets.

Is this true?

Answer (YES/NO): NO